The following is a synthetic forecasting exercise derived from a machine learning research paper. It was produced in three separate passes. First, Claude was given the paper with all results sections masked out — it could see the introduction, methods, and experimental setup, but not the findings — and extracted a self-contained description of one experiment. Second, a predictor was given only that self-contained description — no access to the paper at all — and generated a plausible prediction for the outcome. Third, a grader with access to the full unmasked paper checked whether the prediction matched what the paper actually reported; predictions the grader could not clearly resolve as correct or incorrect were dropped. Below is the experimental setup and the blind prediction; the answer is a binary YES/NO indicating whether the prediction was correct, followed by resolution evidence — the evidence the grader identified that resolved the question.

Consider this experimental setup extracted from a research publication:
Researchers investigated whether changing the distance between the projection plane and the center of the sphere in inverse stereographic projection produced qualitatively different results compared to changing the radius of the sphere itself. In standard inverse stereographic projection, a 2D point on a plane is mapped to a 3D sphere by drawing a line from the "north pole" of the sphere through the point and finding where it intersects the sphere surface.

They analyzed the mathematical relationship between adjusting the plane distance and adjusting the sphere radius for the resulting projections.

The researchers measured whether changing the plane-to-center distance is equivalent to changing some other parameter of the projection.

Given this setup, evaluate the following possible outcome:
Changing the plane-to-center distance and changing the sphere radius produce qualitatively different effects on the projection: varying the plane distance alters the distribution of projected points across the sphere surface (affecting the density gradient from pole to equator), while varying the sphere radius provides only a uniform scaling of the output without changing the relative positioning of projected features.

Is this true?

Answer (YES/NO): NO